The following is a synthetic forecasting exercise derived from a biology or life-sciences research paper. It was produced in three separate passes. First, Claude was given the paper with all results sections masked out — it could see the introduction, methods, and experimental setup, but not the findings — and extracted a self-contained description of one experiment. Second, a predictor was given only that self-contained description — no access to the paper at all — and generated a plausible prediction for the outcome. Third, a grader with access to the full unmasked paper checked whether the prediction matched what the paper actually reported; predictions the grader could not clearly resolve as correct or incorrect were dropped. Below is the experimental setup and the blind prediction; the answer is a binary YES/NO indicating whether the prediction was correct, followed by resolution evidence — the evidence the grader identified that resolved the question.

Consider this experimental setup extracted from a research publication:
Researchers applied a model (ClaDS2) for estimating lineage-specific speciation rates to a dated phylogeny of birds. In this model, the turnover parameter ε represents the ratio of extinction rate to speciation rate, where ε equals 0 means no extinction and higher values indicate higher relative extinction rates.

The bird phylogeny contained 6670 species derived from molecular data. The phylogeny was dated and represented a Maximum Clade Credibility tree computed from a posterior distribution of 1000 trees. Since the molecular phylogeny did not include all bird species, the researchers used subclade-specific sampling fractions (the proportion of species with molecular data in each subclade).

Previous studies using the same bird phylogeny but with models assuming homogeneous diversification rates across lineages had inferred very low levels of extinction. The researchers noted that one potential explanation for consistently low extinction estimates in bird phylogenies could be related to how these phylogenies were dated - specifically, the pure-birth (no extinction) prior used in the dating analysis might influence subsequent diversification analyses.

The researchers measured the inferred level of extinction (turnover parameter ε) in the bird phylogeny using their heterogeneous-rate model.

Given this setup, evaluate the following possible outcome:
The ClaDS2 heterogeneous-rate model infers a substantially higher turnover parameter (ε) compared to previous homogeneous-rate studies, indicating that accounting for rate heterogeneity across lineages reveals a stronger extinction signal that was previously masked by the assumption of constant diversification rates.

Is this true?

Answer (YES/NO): NO